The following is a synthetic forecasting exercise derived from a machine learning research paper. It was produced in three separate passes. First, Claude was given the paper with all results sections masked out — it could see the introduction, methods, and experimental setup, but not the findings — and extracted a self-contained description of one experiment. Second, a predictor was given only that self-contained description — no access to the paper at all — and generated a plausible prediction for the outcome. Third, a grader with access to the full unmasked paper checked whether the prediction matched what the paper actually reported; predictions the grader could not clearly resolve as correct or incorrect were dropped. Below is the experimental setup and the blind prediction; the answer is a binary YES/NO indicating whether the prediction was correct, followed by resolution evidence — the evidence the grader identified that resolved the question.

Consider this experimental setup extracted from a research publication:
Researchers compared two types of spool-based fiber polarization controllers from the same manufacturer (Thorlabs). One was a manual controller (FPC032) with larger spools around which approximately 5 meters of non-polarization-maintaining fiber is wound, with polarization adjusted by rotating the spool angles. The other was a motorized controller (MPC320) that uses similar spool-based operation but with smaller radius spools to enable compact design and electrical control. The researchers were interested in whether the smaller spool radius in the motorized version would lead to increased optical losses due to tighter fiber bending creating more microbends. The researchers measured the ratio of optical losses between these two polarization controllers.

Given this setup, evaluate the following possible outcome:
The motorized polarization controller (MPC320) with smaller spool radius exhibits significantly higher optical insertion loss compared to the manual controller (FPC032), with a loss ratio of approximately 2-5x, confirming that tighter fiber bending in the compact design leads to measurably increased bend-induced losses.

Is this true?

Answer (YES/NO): NO